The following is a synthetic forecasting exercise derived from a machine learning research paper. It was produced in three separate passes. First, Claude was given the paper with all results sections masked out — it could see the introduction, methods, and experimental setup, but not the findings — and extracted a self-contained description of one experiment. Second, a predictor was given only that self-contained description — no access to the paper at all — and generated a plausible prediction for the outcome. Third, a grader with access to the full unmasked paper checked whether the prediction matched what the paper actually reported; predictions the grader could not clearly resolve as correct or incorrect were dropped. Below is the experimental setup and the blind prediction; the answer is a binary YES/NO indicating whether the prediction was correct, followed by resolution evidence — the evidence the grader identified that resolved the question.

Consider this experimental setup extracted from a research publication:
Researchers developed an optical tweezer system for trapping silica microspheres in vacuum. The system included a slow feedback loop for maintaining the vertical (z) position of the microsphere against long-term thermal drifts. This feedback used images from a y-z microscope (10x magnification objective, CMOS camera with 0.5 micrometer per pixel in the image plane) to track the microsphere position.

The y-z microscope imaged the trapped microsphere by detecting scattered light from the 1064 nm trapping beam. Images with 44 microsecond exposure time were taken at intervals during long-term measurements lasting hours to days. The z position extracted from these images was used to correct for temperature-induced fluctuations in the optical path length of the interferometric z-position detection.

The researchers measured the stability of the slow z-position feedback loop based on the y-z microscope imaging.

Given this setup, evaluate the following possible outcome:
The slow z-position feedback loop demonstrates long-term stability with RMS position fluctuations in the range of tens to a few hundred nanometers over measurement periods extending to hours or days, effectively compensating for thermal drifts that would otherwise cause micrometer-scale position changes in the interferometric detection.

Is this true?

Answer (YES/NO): NO